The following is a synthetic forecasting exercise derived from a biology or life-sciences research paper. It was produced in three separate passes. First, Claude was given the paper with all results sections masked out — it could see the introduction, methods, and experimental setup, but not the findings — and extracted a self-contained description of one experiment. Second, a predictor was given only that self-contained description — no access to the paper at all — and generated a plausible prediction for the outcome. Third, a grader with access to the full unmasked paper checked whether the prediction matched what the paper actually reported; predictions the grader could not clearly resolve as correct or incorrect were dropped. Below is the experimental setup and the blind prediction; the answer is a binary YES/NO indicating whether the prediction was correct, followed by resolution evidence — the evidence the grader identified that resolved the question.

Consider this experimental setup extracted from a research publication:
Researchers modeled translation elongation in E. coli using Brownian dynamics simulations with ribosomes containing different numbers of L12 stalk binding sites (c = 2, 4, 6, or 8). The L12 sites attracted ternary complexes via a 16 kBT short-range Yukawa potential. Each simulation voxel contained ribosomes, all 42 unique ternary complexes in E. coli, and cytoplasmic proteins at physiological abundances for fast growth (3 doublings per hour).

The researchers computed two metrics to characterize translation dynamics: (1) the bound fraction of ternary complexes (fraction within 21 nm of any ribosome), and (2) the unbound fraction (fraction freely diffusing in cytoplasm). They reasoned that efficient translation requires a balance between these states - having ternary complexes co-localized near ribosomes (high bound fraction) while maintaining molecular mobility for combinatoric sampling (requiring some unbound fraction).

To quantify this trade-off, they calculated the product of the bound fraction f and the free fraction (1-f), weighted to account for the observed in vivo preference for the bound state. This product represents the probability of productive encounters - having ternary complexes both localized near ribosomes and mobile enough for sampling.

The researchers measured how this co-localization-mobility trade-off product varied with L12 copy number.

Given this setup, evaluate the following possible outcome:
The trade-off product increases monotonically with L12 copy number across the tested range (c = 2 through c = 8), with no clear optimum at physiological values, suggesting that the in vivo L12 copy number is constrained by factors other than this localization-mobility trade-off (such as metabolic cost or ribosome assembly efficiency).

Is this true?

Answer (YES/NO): NO